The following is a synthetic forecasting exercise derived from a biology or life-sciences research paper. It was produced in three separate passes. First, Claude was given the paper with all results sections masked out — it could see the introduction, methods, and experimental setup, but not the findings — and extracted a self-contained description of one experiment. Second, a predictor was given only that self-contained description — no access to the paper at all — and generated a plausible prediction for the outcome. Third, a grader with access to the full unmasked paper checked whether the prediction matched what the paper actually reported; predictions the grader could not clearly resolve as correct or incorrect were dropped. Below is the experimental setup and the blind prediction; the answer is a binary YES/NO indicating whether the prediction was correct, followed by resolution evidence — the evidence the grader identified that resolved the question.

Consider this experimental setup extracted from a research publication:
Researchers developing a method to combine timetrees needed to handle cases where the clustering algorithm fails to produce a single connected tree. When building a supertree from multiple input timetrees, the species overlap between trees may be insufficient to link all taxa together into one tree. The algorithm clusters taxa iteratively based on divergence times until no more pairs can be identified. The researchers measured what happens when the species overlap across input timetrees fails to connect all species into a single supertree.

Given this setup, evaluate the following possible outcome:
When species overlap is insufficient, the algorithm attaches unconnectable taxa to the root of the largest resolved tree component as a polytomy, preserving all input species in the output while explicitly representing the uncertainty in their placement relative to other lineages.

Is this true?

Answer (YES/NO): NO